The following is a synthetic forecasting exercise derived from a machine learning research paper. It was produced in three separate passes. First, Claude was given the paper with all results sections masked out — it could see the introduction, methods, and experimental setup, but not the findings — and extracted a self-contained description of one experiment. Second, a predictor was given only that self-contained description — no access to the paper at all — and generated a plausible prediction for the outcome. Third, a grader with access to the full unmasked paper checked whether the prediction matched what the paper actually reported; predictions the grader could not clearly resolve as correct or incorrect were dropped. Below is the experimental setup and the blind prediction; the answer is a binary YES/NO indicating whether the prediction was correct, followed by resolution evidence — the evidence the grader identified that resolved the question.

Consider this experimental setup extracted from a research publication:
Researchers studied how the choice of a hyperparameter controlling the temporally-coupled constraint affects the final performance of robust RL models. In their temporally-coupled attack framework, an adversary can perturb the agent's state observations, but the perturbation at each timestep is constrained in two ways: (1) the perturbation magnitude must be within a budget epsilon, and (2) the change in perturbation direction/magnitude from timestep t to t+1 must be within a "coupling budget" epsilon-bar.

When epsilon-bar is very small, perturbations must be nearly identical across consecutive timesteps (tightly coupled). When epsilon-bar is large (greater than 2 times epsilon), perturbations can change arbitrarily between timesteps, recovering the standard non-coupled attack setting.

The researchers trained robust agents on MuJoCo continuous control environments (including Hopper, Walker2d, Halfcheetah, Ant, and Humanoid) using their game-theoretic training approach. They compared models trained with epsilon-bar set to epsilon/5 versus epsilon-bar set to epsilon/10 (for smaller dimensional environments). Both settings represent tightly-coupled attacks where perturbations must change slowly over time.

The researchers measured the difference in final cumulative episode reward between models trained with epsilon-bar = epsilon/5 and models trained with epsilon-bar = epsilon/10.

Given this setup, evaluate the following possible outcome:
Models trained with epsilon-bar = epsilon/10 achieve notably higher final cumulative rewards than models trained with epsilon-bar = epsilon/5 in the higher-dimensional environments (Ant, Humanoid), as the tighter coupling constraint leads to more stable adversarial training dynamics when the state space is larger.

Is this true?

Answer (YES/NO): NO